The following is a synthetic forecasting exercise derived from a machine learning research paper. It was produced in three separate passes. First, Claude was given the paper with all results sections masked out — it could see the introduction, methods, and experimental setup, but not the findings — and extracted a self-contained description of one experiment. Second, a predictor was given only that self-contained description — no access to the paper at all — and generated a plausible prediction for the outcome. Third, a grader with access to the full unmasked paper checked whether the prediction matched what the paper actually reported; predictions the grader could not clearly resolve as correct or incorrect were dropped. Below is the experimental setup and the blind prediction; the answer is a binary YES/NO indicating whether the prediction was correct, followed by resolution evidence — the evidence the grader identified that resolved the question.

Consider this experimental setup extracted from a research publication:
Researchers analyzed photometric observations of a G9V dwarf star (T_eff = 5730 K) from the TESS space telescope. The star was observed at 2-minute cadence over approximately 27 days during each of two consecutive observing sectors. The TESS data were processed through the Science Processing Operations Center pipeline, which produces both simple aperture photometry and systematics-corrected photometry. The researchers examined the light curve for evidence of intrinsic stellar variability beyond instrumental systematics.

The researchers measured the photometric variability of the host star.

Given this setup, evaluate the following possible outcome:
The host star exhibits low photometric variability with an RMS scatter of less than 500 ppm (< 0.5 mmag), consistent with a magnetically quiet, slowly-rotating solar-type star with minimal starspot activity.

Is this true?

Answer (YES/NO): NO